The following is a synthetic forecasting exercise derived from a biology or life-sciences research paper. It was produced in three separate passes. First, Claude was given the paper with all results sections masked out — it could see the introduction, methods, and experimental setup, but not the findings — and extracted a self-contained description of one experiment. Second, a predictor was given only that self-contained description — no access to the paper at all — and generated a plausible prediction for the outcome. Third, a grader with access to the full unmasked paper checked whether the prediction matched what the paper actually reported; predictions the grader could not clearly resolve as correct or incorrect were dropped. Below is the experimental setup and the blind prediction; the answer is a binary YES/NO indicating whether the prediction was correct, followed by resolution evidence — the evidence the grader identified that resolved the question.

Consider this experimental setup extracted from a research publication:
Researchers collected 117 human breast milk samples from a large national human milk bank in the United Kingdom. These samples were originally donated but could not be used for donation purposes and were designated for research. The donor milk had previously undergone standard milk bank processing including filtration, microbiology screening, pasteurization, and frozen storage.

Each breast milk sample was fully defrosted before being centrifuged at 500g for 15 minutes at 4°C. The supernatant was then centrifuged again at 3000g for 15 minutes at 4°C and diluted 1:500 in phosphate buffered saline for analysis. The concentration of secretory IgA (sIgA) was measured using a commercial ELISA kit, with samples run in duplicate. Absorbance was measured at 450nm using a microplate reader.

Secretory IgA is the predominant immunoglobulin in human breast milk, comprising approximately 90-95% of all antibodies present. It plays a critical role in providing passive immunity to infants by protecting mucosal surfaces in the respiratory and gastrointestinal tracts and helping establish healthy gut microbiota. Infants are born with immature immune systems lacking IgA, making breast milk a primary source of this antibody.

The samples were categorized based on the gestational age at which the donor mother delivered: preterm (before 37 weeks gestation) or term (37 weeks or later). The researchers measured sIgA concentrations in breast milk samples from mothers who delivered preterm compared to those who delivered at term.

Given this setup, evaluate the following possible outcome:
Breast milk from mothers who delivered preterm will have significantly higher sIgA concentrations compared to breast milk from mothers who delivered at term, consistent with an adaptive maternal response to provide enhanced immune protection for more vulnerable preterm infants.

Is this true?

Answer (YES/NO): YES